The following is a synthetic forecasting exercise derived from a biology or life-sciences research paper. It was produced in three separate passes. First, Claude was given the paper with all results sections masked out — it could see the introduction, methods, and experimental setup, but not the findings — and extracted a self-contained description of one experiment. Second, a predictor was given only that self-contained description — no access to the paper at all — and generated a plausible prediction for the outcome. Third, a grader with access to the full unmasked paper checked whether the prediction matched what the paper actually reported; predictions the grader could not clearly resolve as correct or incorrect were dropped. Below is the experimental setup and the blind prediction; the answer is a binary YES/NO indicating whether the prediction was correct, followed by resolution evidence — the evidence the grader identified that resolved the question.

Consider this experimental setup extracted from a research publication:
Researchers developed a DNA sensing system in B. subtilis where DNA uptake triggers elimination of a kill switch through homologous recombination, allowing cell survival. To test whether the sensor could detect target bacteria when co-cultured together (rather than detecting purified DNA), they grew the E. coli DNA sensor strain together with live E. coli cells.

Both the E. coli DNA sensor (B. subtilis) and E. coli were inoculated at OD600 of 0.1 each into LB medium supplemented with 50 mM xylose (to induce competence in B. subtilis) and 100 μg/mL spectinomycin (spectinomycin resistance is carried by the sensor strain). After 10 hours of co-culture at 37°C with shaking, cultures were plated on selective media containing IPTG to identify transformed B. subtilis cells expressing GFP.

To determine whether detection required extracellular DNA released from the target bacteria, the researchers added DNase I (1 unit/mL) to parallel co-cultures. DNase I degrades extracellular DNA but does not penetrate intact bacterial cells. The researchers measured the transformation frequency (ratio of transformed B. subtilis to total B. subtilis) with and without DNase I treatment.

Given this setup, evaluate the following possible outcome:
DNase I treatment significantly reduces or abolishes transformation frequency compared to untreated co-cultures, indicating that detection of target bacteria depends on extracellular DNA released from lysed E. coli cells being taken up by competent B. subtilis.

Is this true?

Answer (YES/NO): YES